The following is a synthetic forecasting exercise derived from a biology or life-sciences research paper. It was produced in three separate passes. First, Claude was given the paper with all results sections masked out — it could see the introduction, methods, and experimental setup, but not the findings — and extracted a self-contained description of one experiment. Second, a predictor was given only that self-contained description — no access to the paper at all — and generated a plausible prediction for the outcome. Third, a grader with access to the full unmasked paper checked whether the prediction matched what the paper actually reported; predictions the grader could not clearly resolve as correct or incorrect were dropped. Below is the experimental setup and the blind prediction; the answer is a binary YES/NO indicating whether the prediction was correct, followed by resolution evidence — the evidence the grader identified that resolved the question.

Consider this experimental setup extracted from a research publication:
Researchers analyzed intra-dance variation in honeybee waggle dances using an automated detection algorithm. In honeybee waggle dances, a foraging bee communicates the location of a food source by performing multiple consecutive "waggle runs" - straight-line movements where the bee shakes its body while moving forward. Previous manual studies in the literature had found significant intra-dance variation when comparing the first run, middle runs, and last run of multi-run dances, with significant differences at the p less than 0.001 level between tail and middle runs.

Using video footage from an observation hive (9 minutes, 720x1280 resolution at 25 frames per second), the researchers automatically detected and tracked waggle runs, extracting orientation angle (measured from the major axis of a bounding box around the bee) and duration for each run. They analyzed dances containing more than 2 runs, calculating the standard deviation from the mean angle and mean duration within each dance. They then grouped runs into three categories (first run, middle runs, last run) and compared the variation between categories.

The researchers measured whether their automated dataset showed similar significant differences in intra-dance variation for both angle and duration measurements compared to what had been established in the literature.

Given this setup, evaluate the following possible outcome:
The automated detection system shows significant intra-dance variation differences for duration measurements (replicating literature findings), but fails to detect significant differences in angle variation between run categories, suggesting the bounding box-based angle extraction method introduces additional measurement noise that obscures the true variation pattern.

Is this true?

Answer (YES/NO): NO